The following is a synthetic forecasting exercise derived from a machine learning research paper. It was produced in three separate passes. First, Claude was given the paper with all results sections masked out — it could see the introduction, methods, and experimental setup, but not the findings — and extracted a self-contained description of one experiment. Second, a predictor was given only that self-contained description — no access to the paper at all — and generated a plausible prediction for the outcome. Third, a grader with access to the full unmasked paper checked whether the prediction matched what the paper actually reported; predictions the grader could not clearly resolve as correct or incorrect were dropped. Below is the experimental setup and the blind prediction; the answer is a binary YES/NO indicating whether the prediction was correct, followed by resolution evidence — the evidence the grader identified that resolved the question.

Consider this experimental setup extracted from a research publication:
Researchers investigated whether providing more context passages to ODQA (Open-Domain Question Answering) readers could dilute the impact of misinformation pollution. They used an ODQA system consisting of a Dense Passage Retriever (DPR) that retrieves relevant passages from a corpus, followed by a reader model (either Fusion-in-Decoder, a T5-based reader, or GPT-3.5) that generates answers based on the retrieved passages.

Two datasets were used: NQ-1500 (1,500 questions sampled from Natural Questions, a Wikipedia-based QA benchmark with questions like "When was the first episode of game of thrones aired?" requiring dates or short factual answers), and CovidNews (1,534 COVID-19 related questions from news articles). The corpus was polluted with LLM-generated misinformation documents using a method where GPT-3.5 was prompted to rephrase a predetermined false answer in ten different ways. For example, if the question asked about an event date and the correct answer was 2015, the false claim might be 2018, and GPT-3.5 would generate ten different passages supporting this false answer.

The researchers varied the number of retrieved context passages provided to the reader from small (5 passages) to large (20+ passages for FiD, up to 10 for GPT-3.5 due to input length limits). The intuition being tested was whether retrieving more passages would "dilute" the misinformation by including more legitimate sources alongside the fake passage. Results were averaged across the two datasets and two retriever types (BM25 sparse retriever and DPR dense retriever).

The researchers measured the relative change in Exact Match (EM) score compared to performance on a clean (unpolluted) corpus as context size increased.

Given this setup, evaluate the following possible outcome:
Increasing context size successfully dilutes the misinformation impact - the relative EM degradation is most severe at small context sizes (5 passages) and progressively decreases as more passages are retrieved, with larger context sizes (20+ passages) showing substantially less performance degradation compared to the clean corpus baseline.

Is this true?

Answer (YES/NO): NO